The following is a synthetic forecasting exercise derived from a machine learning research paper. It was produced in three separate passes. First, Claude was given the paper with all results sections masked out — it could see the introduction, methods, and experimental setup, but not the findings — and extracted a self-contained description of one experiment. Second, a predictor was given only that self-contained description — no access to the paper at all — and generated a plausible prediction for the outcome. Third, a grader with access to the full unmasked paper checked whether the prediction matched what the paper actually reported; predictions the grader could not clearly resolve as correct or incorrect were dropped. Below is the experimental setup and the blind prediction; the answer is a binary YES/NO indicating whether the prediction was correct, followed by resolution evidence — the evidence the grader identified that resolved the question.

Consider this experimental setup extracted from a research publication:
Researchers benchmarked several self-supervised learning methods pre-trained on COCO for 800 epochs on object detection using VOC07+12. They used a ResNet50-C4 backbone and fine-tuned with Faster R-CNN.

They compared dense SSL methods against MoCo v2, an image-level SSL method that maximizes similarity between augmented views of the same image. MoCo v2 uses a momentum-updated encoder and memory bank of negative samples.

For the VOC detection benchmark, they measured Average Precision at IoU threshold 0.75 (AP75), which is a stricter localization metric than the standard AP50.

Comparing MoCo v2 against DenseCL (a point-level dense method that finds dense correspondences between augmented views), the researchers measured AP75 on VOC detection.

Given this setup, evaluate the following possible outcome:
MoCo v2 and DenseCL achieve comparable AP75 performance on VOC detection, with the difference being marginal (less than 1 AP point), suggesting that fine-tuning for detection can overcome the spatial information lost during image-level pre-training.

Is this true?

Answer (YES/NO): NO